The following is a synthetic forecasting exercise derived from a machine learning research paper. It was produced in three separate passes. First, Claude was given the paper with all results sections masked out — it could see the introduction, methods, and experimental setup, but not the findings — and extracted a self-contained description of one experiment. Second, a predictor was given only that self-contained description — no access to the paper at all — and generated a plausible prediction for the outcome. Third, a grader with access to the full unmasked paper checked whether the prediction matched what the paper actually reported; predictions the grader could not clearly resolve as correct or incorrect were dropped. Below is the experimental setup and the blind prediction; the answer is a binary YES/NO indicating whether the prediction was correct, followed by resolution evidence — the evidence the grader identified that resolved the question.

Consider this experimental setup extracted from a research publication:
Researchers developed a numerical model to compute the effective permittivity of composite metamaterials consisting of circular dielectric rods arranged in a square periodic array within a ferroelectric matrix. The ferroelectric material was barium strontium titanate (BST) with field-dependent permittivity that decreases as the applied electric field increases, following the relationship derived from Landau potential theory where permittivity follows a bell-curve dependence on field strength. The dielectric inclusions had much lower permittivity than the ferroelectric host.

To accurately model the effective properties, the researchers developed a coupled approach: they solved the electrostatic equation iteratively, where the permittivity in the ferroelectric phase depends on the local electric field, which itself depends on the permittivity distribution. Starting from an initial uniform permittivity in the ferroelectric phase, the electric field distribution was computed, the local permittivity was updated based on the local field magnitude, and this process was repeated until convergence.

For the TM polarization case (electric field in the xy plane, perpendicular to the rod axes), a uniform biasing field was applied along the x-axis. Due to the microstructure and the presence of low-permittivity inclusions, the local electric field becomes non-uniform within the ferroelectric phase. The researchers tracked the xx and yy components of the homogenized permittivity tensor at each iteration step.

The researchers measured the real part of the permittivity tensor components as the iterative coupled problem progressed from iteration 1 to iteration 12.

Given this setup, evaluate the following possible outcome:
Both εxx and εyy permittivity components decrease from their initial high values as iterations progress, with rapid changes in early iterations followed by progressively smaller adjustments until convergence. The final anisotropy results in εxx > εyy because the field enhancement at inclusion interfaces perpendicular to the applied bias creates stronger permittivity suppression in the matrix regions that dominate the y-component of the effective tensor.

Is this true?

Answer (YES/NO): NO